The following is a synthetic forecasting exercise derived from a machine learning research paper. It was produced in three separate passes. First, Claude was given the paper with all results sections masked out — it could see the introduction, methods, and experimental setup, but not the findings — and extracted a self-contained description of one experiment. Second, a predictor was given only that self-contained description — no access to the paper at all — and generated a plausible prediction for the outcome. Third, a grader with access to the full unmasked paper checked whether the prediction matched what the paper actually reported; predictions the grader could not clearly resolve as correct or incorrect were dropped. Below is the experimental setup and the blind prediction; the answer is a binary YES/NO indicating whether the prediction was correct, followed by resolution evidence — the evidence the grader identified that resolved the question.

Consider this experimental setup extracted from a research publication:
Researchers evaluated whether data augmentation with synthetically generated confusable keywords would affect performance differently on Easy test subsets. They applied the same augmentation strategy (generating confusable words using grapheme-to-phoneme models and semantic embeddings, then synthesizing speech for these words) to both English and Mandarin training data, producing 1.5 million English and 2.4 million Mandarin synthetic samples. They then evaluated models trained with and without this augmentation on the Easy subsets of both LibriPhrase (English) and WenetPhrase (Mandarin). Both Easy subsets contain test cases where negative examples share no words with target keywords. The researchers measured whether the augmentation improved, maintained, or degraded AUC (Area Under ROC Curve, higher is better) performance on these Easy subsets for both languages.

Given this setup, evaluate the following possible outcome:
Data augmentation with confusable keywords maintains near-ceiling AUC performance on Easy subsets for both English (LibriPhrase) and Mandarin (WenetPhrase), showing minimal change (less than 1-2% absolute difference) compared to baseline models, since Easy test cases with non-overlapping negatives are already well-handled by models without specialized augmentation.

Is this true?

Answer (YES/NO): YES